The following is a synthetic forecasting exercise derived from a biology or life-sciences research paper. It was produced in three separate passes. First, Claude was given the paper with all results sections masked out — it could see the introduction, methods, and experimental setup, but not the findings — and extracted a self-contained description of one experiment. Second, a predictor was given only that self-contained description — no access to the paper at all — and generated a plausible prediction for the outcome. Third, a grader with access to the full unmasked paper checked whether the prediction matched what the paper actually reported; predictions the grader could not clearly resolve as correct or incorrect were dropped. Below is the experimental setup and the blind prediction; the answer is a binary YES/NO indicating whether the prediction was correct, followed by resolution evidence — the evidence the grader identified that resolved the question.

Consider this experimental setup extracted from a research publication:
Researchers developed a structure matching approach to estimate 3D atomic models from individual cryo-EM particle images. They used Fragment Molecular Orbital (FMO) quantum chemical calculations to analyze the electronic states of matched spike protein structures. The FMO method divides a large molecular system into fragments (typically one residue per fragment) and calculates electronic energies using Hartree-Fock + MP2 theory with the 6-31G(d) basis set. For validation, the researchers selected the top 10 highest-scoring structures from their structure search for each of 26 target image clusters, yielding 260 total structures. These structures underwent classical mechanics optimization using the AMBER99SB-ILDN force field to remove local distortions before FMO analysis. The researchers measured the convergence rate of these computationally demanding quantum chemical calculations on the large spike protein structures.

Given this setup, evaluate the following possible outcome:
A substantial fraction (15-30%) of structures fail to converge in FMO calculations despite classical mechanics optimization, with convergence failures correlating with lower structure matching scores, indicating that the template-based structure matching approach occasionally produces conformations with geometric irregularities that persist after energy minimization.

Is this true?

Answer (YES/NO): NO